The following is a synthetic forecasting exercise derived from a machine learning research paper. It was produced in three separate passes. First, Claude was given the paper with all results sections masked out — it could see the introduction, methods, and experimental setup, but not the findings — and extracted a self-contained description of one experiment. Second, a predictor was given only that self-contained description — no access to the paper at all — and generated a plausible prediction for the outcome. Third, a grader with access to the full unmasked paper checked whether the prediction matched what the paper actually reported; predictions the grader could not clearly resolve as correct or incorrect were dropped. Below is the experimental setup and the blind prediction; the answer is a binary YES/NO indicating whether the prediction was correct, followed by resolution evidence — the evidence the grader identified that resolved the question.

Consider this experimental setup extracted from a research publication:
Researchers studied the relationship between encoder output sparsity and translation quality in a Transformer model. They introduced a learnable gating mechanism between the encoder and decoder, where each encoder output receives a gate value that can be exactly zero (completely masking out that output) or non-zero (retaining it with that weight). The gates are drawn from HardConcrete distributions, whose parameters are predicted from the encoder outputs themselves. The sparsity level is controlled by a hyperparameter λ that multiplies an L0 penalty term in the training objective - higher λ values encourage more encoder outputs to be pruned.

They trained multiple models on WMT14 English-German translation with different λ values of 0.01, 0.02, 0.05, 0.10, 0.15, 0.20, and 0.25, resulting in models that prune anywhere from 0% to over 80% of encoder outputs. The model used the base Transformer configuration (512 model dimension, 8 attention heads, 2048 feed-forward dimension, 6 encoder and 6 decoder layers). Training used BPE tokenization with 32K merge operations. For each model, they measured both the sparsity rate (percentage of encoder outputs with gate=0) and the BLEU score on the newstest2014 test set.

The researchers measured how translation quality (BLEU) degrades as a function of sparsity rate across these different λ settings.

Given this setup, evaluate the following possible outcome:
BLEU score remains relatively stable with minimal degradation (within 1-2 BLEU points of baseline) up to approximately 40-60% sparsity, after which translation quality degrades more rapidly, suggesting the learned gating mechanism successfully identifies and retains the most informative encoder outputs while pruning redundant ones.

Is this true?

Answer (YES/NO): YES